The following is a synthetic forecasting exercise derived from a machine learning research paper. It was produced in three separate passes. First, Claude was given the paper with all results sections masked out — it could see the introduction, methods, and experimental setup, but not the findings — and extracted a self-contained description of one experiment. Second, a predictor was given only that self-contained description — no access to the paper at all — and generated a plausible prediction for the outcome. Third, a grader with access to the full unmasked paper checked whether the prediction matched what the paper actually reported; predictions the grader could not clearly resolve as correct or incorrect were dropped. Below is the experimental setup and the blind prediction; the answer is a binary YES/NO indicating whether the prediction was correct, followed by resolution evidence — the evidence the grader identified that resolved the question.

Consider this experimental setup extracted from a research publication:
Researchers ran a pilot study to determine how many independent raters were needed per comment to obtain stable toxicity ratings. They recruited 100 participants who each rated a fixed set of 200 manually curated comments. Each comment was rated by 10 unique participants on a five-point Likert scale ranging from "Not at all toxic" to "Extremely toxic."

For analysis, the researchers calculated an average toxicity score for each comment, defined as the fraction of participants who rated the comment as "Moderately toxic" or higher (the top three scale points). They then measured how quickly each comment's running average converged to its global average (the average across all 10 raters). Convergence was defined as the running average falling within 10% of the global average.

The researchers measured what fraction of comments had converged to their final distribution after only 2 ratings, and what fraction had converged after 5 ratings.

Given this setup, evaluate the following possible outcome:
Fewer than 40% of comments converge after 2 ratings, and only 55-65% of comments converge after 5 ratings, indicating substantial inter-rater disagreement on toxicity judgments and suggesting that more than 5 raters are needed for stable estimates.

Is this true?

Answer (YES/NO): NO